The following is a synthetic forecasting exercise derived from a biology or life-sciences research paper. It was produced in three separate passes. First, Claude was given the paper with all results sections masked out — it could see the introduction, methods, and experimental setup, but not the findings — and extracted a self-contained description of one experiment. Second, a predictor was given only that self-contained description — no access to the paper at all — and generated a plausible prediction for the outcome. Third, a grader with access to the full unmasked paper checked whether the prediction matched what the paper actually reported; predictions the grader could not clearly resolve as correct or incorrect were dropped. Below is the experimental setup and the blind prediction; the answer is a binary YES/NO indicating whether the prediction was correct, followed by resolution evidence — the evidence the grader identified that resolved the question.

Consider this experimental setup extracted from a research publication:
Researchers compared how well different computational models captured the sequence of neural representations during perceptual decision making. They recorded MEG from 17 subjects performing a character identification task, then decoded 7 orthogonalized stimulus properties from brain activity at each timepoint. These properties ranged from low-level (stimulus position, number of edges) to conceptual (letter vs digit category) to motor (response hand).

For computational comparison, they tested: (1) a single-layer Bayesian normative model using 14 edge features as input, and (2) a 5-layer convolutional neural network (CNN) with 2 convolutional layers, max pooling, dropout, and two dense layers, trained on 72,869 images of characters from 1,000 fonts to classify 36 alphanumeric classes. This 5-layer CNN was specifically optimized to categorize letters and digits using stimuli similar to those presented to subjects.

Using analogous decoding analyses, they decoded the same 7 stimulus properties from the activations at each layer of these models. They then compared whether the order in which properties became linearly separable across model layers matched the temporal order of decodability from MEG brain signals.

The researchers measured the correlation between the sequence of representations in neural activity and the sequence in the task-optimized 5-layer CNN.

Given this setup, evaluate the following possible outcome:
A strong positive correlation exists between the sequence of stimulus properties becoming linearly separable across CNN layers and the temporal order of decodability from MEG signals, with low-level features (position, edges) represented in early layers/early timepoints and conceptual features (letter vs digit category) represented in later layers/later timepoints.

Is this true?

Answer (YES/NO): NO